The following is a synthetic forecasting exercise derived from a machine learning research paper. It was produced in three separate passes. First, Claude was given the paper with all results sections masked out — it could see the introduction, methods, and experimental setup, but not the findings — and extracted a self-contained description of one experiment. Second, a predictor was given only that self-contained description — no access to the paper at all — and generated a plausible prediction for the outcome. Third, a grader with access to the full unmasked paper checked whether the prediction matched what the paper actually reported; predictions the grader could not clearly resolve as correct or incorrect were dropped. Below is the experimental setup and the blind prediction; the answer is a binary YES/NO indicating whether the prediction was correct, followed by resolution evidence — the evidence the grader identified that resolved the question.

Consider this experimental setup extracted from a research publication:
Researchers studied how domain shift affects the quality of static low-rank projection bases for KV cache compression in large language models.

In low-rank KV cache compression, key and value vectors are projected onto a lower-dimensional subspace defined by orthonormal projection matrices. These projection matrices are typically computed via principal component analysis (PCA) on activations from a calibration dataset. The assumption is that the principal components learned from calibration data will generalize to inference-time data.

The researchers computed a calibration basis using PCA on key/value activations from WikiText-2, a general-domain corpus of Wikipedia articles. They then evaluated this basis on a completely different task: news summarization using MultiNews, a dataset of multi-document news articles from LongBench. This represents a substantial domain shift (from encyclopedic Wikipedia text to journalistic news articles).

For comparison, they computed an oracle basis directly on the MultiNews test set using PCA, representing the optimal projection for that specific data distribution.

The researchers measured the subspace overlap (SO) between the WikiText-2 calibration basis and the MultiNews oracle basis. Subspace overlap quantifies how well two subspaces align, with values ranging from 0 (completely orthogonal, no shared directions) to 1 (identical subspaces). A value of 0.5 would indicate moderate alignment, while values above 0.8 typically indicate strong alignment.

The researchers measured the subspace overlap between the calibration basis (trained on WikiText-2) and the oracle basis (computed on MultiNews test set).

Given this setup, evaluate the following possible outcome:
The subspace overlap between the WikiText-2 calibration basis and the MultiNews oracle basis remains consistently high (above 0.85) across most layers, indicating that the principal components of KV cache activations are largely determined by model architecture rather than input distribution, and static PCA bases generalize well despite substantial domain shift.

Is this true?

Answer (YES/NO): NO